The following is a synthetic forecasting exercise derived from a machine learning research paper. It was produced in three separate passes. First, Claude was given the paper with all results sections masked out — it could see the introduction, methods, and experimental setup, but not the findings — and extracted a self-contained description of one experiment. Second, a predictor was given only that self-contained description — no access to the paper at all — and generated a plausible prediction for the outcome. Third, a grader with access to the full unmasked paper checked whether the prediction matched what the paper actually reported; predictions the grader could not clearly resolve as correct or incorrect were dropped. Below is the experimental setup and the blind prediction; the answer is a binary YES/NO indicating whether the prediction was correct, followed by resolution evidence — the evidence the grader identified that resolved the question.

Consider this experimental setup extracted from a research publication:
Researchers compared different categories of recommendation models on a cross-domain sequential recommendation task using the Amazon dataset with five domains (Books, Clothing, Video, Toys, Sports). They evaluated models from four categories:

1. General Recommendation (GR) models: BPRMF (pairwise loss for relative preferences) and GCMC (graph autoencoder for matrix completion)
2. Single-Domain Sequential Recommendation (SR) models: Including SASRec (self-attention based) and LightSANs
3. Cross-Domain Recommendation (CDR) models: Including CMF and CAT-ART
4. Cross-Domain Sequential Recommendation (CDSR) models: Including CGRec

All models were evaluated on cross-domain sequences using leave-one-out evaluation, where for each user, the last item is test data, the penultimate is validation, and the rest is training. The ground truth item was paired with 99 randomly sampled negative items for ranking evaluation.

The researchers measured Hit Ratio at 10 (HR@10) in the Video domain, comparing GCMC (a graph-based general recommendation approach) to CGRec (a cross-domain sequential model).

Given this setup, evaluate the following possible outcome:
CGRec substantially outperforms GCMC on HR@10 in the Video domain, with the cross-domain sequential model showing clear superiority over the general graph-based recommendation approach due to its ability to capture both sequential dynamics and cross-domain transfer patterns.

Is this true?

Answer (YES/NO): NO